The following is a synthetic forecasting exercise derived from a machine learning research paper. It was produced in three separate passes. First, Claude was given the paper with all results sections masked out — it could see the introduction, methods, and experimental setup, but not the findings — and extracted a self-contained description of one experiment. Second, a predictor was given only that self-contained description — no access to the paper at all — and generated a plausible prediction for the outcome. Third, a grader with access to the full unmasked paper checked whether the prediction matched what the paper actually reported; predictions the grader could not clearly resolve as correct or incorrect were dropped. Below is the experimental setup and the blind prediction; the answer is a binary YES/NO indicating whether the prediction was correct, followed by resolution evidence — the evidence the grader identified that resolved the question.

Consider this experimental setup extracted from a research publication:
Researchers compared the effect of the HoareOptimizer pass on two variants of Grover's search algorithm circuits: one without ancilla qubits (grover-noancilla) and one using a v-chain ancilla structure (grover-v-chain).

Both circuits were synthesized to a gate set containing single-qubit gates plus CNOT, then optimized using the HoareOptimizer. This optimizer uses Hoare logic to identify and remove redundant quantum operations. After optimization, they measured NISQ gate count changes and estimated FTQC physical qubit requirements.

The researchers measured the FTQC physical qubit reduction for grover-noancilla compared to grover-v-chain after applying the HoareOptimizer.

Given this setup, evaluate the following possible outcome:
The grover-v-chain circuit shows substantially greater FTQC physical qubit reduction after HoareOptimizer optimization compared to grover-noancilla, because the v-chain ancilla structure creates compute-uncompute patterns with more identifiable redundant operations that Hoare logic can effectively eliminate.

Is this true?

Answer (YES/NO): YES